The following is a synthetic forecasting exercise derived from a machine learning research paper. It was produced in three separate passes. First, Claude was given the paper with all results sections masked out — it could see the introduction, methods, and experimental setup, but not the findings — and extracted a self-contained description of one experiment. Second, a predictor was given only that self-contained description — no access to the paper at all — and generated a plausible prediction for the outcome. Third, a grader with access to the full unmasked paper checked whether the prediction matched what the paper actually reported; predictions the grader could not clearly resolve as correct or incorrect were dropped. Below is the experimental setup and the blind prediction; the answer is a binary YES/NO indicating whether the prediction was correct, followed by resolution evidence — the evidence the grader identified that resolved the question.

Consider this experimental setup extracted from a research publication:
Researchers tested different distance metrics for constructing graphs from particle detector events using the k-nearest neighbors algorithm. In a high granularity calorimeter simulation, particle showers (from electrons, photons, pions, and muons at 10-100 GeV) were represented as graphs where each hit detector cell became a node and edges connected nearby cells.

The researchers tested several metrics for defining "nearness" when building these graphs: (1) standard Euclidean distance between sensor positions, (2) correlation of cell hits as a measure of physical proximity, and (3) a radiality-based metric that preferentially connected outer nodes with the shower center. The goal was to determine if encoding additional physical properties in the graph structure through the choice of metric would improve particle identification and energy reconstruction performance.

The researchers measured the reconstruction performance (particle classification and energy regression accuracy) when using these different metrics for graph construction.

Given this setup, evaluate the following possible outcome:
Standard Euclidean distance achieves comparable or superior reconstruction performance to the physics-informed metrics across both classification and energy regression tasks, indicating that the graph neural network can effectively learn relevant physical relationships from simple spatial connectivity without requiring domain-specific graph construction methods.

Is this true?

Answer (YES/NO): YES